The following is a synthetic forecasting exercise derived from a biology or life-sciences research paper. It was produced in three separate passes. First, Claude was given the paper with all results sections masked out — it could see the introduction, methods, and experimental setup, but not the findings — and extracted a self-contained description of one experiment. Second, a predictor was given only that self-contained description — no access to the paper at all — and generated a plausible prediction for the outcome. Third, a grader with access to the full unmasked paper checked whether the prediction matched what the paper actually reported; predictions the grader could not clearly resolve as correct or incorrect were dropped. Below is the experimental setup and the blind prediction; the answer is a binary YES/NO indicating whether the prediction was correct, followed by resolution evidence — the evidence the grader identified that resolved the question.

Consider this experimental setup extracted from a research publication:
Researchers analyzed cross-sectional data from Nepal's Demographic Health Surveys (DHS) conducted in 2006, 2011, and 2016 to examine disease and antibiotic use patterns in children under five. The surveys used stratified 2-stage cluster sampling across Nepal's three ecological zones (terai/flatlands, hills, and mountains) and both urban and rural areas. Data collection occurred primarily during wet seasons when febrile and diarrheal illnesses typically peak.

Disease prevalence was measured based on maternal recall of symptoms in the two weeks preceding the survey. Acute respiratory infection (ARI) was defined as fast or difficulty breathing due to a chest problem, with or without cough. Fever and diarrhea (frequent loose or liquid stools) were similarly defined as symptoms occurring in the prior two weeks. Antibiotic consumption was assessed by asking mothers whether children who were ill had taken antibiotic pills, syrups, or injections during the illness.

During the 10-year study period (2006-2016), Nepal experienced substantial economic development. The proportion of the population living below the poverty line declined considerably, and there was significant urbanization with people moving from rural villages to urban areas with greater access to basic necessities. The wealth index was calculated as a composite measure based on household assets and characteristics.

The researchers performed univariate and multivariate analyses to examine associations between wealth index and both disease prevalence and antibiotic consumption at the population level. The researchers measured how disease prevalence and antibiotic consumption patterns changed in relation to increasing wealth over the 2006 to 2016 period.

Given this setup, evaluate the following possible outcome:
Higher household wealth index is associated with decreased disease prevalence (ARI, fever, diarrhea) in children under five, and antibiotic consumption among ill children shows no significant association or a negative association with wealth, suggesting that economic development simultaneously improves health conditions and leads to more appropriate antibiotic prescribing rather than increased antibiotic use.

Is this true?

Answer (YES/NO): NO